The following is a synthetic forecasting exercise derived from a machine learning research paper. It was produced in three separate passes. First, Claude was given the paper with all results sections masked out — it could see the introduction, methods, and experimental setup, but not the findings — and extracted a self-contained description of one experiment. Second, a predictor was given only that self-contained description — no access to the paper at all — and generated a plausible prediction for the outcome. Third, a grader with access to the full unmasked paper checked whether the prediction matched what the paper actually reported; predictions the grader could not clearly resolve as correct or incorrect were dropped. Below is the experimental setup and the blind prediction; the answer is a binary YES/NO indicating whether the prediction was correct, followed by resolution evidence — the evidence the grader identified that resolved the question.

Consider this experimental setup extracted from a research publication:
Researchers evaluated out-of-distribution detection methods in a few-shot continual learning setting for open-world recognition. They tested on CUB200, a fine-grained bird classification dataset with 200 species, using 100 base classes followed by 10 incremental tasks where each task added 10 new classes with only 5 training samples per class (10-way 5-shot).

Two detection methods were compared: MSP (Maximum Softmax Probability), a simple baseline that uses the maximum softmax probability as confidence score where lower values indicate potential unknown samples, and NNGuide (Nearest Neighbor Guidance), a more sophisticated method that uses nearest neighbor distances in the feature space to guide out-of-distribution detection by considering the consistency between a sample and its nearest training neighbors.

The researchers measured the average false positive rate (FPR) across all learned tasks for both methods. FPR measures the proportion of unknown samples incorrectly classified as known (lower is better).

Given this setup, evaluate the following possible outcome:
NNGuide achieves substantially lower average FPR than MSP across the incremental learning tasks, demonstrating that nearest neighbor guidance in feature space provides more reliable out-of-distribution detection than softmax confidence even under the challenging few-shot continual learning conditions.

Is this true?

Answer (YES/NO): NO